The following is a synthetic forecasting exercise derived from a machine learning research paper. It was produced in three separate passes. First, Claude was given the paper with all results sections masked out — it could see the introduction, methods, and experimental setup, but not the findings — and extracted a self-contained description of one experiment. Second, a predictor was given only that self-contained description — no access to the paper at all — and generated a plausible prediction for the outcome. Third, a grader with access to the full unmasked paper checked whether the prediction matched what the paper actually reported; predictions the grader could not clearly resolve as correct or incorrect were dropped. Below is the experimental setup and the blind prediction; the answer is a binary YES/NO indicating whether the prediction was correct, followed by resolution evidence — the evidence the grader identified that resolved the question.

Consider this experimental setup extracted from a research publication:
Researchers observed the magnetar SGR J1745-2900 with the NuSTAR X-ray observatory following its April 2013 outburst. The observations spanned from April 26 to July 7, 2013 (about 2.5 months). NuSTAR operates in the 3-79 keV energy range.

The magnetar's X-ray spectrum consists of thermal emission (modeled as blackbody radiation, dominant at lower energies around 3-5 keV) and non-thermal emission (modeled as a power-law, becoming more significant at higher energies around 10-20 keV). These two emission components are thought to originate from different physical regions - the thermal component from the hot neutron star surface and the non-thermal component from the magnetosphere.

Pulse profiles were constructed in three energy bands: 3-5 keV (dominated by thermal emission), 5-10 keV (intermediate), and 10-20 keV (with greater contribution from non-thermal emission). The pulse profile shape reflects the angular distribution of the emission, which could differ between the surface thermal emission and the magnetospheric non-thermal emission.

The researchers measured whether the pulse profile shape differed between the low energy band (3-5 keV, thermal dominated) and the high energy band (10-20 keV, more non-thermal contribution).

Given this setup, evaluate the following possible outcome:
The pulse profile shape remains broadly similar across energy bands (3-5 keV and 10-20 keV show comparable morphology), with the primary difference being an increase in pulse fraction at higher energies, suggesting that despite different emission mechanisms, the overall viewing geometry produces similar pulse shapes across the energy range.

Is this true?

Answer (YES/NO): NO